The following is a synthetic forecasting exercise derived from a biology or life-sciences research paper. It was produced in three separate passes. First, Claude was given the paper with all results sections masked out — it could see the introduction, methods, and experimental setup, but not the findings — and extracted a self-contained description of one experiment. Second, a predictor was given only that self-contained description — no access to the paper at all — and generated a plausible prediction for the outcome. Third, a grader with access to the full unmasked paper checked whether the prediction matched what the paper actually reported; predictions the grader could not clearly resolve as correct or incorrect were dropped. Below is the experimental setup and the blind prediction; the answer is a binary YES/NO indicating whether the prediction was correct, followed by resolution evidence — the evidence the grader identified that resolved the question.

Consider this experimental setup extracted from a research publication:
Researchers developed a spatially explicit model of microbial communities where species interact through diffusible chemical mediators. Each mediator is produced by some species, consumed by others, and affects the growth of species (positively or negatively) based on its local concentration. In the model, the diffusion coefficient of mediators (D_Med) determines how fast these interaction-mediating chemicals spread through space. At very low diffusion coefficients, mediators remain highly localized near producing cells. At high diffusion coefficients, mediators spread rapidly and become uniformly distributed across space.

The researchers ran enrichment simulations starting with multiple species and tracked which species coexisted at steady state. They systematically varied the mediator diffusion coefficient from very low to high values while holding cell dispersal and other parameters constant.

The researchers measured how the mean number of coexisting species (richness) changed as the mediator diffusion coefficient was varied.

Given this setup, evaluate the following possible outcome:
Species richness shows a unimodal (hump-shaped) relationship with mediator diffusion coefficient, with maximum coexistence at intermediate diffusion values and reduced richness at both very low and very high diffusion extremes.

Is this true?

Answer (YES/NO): NO